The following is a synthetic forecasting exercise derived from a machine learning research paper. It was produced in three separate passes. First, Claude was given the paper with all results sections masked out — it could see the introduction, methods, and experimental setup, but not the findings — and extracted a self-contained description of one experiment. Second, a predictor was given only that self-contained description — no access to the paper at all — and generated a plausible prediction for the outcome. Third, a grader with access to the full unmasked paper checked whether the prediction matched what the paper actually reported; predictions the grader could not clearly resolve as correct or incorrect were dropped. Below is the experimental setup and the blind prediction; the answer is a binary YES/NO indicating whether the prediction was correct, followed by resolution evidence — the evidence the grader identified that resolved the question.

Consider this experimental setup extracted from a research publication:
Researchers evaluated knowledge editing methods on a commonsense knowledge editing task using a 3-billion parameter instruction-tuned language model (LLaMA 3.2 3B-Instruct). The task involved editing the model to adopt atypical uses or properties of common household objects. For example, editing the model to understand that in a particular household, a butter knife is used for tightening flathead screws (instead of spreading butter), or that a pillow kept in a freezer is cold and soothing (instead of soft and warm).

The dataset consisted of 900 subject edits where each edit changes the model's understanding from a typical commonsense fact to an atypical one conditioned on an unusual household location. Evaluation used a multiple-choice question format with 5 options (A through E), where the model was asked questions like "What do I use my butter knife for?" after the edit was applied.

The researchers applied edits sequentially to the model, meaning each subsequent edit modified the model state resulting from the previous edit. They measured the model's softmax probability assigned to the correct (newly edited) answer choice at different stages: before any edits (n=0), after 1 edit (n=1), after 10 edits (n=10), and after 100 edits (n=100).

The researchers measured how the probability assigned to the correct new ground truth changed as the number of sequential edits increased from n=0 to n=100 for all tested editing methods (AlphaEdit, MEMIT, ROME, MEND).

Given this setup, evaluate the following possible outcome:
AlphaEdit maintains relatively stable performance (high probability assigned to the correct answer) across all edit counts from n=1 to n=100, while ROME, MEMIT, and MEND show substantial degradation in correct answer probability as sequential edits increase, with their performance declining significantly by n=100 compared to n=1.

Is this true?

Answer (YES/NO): NO